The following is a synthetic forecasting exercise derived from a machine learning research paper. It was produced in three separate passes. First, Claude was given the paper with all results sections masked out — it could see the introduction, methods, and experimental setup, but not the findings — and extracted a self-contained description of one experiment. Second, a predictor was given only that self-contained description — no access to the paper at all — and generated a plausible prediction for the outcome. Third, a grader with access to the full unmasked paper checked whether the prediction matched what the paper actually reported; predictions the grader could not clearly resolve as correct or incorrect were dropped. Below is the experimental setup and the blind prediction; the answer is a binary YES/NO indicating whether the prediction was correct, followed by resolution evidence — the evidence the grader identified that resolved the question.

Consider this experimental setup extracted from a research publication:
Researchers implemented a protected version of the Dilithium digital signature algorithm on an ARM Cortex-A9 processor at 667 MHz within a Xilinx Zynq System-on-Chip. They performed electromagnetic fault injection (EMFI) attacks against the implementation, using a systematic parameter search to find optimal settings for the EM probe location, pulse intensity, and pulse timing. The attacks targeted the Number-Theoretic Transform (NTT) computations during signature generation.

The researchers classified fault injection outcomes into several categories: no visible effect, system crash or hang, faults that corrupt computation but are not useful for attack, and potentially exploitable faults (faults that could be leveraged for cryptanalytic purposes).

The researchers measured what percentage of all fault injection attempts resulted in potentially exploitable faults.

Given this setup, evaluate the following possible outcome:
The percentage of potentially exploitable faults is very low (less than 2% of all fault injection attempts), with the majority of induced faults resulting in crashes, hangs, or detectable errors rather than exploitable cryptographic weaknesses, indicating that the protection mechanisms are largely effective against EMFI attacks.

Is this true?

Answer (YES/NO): NO